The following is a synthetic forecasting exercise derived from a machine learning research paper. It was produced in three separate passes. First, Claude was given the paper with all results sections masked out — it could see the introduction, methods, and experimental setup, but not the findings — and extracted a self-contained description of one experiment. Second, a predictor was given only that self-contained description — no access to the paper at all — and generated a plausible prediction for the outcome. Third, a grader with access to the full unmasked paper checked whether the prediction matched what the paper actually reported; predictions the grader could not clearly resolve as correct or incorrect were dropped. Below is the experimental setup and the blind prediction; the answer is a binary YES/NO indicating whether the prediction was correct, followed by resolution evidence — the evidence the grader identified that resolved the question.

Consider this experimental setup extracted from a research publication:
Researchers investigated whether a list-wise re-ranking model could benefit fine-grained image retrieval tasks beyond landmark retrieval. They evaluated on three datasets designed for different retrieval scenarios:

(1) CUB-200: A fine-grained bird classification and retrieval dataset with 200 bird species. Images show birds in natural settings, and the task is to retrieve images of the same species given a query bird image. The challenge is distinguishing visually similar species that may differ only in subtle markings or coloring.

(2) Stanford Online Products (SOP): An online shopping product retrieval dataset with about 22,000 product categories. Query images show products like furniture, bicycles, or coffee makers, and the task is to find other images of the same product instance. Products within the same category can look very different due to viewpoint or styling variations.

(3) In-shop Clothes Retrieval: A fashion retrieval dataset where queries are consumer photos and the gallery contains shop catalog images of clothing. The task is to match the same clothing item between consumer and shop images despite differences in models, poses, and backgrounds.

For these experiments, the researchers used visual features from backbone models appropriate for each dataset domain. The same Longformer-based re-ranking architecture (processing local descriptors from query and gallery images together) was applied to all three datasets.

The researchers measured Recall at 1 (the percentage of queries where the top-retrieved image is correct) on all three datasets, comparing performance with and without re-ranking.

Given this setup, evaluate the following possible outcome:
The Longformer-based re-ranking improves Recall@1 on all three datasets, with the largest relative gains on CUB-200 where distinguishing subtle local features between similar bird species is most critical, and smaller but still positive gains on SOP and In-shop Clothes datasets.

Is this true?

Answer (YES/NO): YES